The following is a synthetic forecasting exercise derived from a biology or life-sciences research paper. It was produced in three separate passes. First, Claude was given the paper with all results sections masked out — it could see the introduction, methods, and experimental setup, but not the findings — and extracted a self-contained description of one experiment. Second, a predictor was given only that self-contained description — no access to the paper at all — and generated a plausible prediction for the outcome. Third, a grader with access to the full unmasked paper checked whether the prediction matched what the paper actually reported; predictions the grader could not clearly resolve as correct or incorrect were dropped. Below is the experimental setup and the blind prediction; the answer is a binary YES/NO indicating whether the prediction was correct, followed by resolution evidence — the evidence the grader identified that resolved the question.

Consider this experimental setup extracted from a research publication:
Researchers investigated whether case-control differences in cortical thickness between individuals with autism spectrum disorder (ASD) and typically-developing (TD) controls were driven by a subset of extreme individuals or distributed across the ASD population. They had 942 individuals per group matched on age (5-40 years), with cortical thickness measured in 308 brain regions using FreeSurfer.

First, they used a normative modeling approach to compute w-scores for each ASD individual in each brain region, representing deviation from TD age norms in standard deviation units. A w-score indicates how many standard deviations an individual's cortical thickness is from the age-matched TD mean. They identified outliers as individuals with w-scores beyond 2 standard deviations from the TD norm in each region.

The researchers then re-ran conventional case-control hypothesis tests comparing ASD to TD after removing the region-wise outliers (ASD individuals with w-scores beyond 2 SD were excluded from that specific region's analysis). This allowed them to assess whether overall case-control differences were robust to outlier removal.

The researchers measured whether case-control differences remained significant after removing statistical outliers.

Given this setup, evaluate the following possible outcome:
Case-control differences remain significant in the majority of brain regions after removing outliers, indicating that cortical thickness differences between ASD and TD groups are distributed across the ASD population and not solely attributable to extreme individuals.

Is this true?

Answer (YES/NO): NO